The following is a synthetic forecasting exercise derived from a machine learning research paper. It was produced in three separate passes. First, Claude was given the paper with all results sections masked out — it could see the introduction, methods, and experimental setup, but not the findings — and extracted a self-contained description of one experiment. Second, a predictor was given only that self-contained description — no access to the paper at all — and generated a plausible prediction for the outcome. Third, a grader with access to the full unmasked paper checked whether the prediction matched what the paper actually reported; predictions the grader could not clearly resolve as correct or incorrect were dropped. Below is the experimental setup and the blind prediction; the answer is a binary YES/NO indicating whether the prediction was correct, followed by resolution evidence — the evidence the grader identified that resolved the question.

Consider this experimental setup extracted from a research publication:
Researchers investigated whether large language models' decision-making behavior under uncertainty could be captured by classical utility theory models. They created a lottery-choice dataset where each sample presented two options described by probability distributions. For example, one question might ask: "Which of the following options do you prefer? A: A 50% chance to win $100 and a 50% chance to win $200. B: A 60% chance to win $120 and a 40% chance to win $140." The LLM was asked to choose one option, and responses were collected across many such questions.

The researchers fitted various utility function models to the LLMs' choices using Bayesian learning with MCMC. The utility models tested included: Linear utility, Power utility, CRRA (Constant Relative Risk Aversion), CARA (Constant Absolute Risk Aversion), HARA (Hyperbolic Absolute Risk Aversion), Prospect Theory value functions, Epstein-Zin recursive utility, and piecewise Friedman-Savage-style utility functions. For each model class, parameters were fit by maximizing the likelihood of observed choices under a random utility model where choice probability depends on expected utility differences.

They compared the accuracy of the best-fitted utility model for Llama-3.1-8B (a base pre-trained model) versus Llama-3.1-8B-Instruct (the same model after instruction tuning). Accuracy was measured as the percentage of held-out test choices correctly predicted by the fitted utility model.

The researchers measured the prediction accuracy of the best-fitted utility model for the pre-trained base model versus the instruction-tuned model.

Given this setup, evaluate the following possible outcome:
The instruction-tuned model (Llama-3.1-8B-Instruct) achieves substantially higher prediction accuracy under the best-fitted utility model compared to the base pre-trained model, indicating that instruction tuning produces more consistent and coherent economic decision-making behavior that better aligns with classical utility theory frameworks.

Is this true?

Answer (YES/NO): YES